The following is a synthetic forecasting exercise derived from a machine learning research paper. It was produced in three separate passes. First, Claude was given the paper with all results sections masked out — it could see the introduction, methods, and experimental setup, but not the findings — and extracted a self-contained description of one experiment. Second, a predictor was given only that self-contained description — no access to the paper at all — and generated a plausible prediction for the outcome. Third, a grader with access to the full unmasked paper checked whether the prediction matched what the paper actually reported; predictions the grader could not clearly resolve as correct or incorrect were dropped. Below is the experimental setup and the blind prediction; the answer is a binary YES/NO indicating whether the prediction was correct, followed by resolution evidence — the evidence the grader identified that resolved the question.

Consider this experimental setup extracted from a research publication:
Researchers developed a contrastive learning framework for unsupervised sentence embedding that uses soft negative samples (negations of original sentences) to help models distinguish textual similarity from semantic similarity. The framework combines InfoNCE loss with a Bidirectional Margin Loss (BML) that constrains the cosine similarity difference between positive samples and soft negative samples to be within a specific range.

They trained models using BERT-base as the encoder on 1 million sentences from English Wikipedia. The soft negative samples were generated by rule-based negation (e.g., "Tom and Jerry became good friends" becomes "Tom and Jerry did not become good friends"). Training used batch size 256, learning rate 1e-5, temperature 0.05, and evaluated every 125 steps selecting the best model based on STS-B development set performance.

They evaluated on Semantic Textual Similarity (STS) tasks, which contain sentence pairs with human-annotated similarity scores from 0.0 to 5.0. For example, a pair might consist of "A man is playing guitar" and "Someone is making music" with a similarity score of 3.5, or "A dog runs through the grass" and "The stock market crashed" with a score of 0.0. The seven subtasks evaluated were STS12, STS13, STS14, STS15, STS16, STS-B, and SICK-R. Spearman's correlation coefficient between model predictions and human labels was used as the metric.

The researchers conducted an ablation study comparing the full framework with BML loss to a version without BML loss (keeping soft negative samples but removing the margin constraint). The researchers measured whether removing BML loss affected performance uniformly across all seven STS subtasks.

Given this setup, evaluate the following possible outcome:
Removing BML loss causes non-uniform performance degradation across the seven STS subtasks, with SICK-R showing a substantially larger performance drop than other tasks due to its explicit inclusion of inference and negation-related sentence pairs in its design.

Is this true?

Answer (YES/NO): NO